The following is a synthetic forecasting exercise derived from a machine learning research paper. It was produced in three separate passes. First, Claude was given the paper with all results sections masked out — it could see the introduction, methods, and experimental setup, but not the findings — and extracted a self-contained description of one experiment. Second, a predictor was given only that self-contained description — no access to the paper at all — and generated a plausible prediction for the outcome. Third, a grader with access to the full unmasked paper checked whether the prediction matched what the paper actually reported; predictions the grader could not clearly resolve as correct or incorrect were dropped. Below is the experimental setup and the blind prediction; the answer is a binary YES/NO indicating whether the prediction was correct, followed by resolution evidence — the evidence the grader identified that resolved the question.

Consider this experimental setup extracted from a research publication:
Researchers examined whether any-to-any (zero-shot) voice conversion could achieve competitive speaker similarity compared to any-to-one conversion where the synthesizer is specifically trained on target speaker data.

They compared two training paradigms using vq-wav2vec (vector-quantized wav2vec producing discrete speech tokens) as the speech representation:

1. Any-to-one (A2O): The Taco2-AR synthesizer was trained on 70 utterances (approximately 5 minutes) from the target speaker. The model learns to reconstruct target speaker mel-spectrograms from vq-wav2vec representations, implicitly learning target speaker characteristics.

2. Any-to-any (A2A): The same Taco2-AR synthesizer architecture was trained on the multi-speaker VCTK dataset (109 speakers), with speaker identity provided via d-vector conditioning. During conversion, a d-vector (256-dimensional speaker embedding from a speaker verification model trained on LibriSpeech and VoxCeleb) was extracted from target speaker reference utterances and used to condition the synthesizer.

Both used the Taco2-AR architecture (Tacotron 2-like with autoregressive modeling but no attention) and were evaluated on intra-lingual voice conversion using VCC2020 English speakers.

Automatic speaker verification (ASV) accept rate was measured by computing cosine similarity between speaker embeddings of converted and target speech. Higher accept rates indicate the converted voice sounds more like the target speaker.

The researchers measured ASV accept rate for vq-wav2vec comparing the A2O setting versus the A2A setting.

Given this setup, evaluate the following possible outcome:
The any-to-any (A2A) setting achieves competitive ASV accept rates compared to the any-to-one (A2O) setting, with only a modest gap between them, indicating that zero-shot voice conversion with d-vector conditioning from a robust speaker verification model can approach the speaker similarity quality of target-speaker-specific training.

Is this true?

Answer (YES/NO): NO